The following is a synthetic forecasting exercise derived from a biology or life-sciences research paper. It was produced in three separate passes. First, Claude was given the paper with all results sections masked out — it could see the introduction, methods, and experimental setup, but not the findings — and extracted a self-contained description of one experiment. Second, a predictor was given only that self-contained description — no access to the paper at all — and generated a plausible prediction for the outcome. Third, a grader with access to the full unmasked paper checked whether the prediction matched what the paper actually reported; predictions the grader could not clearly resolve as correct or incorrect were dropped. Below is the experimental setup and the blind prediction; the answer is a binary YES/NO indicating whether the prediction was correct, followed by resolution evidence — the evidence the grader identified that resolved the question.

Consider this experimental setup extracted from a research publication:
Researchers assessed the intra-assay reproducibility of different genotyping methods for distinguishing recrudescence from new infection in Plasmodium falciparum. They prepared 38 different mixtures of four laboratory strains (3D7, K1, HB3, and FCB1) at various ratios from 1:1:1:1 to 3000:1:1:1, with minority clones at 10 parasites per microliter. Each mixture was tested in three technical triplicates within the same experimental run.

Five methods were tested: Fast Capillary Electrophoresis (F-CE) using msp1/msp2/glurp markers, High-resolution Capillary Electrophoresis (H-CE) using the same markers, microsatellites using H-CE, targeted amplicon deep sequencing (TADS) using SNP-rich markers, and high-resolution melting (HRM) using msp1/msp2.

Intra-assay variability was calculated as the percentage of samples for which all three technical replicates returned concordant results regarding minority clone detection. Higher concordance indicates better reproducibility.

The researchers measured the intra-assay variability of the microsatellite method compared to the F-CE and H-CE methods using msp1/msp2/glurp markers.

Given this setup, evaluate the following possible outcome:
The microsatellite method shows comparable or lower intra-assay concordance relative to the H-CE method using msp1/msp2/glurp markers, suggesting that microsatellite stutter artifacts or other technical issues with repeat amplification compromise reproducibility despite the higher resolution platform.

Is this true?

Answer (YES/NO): YES